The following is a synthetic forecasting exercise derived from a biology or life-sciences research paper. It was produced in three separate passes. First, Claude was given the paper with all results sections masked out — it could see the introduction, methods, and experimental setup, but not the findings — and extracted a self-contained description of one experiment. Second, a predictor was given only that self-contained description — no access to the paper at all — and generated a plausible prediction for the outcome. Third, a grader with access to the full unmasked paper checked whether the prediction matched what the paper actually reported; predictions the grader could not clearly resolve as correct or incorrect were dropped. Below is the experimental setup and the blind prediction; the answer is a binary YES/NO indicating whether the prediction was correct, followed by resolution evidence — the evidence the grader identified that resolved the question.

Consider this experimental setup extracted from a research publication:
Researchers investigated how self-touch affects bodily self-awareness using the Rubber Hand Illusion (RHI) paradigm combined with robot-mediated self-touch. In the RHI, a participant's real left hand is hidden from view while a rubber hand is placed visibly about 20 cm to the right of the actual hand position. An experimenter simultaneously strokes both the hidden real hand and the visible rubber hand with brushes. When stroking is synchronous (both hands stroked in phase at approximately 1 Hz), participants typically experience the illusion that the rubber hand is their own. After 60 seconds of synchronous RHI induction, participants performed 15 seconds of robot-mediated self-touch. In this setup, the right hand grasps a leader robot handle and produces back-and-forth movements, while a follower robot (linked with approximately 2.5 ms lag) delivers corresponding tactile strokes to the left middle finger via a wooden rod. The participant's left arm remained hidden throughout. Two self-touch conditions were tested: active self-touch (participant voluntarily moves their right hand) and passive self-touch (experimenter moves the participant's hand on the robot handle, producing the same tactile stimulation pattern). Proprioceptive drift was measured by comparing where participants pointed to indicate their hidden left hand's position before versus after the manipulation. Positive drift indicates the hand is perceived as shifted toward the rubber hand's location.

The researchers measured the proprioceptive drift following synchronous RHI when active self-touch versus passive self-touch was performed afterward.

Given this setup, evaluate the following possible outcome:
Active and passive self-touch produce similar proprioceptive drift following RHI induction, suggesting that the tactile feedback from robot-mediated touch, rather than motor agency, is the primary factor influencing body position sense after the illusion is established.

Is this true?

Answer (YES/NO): NO